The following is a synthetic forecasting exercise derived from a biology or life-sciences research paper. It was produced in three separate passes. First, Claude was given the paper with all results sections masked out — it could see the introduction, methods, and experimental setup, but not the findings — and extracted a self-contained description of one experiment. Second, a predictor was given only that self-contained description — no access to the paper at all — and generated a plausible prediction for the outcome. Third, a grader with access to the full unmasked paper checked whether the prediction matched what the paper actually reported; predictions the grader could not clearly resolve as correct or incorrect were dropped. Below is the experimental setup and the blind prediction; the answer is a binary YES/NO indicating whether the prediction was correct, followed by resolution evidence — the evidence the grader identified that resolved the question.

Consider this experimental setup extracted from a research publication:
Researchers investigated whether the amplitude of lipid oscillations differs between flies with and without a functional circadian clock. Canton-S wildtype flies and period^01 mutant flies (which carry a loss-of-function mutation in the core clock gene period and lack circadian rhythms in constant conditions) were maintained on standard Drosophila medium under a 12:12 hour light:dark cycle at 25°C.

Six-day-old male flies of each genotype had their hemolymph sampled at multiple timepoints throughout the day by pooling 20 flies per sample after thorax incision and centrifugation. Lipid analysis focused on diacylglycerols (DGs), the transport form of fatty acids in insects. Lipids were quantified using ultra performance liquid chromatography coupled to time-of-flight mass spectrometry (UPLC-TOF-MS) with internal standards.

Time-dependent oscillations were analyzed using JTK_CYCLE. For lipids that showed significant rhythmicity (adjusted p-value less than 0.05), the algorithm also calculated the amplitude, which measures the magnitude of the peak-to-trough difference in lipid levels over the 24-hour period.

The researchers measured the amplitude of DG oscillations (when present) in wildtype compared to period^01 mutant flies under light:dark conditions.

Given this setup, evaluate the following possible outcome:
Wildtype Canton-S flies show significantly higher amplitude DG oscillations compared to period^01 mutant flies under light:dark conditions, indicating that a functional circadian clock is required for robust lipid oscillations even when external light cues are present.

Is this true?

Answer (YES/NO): YES